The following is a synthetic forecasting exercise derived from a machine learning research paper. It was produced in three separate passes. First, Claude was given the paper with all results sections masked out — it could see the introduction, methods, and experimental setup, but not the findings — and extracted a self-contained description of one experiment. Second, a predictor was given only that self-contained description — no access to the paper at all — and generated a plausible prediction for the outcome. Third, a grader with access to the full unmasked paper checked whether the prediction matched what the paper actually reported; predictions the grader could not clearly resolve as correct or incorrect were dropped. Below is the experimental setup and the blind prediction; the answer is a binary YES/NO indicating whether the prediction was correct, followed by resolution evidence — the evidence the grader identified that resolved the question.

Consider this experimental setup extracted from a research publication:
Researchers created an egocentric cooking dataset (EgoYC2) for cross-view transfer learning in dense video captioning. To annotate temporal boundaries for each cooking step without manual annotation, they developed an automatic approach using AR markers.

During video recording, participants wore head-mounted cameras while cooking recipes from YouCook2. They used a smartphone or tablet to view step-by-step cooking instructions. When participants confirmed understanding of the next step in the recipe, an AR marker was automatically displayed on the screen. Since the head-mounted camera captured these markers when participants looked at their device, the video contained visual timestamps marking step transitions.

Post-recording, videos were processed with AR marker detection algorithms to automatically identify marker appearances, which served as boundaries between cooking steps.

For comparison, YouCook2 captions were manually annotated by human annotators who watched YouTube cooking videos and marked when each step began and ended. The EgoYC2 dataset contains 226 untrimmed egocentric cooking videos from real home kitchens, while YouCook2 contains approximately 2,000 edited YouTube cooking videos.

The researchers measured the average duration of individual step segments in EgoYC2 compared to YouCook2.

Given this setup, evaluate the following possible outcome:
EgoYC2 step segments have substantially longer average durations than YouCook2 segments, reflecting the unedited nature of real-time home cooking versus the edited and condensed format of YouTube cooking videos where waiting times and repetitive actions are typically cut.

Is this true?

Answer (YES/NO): YES